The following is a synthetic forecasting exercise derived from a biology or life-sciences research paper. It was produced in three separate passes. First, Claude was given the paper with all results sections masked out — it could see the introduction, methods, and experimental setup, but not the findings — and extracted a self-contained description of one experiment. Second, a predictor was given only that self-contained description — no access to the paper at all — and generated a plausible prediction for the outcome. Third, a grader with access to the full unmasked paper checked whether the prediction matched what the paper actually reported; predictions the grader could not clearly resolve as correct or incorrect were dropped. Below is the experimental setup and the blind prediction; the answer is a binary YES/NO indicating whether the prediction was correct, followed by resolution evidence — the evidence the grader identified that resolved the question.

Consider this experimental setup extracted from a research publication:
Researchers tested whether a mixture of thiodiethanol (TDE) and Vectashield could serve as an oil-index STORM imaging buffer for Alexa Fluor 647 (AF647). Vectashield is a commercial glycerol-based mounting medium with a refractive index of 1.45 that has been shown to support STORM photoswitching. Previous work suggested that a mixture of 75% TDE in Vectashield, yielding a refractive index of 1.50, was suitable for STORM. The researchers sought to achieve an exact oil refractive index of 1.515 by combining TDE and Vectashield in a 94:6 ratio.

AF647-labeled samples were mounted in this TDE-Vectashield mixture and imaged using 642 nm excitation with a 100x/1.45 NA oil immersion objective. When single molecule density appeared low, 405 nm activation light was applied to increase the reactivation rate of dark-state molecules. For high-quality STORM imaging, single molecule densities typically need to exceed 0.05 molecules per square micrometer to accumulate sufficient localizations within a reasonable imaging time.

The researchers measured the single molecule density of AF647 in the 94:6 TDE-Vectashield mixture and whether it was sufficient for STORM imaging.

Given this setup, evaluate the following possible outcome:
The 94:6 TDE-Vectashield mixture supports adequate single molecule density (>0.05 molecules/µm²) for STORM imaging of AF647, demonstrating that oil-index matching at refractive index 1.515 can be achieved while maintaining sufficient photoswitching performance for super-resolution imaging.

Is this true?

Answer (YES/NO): NO